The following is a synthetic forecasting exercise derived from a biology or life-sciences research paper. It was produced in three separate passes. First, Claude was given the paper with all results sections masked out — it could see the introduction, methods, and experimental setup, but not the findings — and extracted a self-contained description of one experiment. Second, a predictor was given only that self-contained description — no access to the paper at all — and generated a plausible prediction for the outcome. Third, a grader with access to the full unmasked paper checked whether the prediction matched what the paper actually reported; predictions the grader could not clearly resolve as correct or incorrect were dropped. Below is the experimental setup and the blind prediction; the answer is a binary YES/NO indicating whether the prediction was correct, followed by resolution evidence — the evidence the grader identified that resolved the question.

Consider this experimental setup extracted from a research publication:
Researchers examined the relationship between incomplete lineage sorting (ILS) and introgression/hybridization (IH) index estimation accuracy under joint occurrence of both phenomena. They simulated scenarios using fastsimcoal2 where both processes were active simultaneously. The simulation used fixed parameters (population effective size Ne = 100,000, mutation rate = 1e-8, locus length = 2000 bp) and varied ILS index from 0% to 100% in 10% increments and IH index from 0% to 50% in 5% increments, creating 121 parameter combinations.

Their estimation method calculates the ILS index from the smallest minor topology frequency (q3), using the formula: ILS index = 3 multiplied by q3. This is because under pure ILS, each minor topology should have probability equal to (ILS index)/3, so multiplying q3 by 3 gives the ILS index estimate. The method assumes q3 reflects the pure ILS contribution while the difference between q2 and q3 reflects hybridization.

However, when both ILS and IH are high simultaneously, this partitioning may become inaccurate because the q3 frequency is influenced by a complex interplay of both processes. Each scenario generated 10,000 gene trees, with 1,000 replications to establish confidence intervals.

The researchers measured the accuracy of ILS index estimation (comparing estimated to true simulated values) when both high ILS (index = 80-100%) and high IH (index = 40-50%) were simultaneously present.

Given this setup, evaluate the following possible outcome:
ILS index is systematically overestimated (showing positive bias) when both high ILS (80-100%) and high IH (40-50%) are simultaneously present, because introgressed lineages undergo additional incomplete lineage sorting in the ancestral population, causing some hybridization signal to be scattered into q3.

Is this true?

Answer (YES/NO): NO